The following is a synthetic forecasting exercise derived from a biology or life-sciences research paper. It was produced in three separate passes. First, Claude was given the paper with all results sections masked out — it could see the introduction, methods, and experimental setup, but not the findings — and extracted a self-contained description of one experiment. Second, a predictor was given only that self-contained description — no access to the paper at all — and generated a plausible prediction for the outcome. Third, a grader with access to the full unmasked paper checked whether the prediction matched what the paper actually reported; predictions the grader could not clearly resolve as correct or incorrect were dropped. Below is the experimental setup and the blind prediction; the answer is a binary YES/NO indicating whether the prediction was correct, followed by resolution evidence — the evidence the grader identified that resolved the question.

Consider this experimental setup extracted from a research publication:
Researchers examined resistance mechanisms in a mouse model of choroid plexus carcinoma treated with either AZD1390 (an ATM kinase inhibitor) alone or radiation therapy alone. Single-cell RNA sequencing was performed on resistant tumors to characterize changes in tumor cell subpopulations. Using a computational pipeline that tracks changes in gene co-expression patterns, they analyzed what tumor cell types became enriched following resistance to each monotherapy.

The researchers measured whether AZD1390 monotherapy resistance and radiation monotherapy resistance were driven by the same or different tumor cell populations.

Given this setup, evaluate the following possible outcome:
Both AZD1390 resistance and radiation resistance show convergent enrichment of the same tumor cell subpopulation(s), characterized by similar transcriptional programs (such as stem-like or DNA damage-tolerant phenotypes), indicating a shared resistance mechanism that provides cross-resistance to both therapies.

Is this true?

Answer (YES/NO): YES